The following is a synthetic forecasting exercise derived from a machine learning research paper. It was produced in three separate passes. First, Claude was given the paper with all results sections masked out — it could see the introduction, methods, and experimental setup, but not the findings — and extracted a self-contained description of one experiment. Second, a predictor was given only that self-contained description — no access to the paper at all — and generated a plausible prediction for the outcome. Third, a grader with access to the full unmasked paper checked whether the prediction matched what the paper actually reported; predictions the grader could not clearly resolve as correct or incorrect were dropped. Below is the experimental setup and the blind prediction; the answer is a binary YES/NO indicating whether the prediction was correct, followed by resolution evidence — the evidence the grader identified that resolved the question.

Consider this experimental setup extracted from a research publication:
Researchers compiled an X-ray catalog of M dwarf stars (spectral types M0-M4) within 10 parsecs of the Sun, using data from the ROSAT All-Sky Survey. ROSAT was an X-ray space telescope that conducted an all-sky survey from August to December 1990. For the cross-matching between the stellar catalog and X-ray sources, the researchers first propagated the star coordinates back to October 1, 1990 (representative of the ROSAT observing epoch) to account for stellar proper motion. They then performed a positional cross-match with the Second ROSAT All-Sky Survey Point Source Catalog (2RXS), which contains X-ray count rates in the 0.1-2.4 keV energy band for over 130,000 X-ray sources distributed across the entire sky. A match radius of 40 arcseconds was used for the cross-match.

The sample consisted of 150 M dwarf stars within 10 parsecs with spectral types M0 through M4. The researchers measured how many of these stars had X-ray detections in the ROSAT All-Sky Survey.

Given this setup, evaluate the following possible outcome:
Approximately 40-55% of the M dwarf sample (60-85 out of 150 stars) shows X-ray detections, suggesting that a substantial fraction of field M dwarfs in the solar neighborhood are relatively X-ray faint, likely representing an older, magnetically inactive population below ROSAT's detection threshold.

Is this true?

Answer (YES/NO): NO